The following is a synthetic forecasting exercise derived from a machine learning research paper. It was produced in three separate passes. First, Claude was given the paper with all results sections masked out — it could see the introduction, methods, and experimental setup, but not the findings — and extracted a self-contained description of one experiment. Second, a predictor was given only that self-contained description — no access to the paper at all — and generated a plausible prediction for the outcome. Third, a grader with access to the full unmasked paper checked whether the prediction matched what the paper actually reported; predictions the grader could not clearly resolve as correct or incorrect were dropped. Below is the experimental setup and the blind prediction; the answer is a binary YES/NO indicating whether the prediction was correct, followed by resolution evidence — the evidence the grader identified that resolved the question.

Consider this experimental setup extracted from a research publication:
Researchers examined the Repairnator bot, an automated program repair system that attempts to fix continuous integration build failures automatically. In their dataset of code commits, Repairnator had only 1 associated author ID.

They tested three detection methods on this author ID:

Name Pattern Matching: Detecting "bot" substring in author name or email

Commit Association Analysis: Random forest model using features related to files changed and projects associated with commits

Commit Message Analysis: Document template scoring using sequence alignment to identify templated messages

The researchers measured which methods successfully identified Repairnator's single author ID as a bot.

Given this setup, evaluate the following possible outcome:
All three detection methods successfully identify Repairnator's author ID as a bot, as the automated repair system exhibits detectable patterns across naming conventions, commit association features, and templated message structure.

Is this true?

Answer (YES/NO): NO